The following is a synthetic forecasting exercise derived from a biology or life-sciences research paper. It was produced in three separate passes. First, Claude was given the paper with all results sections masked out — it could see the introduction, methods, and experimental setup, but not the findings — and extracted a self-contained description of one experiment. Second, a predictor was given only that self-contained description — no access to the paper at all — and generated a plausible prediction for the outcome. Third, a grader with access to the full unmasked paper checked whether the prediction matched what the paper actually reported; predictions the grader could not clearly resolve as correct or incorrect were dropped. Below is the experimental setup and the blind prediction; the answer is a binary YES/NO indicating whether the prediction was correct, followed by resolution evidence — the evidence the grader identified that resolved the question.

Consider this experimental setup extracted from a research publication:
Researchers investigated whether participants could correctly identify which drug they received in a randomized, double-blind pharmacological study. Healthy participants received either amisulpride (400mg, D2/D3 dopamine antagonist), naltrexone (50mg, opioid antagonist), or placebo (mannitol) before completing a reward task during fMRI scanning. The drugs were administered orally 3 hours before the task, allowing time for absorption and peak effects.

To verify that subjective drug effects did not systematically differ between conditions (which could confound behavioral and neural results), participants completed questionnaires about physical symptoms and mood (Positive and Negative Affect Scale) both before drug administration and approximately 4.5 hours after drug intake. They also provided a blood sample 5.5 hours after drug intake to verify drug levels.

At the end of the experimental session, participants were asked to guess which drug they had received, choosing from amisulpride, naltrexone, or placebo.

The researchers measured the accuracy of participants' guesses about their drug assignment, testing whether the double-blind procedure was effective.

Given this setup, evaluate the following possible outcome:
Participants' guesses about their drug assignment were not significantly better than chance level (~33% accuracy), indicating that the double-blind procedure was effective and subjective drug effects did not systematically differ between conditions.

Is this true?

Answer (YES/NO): NO